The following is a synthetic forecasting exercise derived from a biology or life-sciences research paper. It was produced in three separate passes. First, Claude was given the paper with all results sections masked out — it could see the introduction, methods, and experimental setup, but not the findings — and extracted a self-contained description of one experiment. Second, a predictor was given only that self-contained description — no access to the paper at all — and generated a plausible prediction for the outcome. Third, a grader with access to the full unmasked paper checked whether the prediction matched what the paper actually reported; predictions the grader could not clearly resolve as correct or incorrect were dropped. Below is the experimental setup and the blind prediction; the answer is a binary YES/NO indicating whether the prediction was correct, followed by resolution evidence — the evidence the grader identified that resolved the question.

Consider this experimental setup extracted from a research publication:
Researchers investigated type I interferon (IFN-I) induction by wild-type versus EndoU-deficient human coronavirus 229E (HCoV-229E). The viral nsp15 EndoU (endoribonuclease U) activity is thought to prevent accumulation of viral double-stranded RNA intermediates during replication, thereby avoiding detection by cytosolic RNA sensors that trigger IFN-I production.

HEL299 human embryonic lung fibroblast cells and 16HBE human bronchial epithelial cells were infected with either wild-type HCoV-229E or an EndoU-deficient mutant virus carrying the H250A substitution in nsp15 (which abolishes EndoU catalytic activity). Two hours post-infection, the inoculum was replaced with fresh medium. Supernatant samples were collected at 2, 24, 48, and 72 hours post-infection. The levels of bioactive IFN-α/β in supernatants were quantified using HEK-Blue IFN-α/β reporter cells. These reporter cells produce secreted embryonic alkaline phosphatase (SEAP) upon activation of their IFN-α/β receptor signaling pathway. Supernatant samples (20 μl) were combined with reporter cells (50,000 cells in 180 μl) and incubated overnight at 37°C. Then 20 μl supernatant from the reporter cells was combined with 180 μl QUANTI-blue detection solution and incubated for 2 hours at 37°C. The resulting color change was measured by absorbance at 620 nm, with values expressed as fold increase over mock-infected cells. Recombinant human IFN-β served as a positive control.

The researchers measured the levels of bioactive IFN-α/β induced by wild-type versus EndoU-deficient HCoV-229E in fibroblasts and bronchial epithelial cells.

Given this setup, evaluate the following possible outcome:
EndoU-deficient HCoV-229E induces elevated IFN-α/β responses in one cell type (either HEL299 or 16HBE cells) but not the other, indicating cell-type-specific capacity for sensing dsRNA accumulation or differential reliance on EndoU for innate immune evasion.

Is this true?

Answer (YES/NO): NO